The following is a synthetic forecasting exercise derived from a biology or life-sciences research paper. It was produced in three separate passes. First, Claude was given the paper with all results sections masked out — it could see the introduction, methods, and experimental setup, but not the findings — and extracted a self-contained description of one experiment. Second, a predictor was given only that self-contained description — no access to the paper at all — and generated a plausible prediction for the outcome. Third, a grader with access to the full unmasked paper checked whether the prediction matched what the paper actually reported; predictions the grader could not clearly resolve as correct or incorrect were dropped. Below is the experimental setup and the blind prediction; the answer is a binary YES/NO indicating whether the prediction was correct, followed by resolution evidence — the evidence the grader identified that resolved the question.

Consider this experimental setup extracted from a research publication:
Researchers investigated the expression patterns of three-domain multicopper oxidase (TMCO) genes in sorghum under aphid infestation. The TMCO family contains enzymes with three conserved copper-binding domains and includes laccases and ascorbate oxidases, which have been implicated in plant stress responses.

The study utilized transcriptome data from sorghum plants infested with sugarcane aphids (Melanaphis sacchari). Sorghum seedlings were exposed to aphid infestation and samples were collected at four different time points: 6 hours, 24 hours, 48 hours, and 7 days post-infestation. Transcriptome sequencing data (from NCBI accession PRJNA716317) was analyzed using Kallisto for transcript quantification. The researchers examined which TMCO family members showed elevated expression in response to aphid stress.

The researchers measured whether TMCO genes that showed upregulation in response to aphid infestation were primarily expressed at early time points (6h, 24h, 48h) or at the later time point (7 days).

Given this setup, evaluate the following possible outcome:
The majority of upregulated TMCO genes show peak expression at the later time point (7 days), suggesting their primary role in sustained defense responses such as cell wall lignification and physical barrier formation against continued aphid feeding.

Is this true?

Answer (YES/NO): NO